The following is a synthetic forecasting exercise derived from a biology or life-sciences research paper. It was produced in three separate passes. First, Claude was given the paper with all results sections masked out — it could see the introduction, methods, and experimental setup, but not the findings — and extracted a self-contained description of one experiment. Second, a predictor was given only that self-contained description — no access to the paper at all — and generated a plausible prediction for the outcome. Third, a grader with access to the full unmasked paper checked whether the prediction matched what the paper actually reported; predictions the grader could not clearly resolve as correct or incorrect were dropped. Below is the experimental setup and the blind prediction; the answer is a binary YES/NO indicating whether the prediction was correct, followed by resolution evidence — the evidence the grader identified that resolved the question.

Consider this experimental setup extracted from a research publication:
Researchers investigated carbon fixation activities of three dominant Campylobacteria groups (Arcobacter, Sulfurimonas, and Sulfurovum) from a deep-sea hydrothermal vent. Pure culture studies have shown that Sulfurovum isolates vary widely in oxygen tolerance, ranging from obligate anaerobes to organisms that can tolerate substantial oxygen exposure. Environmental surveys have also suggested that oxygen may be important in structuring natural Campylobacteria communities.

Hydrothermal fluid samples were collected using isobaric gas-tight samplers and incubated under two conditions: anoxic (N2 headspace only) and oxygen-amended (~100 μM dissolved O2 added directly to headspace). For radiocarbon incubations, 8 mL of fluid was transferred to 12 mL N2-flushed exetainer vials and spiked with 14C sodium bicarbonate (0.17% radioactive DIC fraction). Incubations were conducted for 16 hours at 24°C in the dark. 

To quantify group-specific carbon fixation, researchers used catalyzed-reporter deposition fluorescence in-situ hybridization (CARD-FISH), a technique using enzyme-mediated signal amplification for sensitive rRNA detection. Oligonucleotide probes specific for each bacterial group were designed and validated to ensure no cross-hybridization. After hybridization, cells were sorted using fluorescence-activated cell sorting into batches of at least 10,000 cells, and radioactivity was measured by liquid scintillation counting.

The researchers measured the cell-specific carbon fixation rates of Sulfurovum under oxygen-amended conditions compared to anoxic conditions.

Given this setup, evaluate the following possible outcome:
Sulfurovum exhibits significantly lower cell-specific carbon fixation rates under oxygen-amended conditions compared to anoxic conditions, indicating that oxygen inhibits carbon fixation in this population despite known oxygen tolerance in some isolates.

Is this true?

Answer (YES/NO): NO